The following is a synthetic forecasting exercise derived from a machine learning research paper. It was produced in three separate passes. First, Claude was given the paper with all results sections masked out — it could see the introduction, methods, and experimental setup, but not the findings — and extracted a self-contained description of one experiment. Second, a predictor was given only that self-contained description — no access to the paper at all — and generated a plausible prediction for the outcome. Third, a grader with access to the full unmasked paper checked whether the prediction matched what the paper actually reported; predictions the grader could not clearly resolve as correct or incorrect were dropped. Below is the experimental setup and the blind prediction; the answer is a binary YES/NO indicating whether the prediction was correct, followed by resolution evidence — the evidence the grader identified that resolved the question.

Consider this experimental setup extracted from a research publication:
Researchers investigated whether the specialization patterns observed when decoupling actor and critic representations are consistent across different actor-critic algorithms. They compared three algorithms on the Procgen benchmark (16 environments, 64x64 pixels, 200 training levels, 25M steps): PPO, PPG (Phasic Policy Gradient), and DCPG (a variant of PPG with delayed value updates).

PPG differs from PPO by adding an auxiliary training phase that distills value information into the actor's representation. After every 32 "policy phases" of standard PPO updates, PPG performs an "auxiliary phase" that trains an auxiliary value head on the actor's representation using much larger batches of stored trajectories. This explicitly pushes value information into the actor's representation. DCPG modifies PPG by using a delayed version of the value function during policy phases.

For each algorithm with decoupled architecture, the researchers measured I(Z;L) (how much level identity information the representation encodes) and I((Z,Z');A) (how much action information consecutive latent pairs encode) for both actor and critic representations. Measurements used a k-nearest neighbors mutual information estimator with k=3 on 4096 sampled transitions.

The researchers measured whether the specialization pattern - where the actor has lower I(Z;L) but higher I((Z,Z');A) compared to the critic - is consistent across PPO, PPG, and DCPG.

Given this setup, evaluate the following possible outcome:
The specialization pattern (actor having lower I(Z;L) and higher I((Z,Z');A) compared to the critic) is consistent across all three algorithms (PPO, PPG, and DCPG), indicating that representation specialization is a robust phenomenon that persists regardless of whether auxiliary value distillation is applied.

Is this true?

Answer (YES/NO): YES